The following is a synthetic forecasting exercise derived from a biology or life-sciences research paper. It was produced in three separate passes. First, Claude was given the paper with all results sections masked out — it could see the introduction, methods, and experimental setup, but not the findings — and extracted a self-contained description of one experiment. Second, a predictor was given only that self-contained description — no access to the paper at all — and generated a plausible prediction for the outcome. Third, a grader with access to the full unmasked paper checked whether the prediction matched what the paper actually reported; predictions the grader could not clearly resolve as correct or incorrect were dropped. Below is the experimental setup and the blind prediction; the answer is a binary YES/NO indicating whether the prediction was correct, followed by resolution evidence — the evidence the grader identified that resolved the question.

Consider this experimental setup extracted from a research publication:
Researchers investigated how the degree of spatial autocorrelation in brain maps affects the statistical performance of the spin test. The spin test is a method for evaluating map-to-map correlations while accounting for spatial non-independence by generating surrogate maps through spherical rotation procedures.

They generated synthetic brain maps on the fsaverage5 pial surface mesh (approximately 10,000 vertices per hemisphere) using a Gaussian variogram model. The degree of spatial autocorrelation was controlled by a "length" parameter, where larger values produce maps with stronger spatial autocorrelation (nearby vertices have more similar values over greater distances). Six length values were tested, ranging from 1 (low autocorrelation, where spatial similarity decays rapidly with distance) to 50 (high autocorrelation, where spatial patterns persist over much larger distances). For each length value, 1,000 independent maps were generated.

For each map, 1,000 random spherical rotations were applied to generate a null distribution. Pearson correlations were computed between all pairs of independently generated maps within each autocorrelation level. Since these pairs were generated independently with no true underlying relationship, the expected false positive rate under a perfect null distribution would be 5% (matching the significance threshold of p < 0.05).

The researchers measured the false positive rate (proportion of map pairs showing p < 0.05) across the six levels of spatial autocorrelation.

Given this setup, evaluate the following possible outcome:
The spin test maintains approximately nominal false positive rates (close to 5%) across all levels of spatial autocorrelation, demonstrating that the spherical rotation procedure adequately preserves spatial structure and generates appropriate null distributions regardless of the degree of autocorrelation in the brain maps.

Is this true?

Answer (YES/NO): NO